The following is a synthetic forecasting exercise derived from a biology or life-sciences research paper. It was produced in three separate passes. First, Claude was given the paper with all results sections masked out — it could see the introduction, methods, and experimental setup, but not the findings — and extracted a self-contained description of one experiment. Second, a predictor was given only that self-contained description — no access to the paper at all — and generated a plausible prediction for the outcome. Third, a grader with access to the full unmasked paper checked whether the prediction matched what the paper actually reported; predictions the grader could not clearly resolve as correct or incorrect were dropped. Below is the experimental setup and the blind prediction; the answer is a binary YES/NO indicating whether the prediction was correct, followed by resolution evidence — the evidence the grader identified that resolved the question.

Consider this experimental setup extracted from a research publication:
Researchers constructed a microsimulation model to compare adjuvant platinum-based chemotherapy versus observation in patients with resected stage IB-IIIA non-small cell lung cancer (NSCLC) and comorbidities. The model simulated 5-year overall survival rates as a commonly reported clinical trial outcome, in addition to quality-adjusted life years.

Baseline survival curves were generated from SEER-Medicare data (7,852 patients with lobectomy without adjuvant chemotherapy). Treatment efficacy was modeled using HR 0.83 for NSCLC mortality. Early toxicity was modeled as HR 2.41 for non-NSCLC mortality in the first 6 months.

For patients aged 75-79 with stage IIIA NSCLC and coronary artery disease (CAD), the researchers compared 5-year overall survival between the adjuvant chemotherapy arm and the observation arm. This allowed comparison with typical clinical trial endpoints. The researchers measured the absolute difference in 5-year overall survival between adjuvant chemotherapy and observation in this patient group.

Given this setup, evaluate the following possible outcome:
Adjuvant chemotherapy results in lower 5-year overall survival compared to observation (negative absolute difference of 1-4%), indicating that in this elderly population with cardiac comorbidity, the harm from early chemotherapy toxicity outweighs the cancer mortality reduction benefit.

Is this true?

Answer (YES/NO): NO